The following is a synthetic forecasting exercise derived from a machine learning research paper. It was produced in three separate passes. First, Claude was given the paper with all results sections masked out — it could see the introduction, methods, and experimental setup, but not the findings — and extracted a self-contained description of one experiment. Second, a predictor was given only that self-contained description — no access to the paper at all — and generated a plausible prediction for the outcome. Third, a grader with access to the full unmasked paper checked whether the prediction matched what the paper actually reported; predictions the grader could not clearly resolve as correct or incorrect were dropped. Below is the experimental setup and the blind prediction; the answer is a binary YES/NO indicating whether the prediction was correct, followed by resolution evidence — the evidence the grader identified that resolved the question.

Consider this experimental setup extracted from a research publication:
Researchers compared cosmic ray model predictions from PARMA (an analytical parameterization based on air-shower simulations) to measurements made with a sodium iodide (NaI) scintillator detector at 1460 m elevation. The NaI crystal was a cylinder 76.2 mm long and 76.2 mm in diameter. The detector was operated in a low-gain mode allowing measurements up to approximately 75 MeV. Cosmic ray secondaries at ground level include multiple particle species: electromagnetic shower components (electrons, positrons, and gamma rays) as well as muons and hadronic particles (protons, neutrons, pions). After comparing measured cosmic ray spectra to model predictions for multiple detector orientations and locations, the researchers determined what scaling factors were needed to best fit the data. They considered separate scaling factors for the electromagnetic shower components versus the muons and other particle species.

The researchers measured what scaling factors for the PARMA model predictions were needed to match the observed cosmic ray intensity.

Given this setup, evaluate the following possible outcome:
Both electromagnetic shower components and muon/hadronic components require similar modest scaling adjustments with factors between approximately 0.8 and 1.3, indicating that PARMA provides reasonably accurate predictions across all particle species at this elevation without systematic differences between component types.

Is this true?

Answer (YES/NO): NO